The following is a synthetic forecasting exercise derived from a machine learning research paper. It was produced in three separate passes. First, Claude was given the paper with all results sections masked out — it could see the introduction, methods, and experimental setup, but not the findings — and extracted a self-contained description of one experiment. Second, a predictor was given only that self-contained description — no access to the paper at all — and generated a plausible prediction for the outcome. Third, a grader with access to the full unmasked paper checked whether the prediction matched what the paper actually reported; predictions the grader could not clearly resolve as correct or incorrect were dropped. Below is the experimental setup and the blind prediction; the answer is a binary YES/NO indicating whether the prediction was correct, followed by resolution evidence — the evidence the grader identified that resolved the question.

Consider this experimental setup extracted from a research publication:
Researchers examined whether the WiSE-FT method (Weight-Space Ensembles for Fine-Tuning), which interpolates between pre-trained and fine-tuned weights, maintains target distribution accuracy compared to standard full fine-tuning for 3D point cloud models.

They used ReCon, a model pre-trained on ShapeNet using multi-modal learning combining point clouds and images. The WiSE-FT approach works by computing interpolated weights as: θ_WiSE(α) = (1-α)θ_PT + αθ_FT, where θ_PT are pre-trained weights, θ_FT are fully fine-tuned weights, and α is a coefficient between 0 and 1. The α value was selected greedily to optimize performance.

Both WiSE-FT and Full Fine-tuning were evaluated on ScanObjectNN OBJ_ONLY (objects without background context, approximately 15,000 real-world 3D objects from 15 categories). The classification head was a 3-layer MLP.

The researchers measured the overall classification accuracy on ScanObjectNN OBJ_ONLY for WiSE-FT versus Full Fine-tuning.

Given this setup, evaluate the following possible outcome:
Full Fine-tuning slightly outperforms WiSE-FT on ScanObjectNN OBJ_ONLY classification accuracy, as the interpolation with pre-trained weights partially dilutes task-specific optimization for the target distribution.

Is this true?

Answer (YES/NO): NO